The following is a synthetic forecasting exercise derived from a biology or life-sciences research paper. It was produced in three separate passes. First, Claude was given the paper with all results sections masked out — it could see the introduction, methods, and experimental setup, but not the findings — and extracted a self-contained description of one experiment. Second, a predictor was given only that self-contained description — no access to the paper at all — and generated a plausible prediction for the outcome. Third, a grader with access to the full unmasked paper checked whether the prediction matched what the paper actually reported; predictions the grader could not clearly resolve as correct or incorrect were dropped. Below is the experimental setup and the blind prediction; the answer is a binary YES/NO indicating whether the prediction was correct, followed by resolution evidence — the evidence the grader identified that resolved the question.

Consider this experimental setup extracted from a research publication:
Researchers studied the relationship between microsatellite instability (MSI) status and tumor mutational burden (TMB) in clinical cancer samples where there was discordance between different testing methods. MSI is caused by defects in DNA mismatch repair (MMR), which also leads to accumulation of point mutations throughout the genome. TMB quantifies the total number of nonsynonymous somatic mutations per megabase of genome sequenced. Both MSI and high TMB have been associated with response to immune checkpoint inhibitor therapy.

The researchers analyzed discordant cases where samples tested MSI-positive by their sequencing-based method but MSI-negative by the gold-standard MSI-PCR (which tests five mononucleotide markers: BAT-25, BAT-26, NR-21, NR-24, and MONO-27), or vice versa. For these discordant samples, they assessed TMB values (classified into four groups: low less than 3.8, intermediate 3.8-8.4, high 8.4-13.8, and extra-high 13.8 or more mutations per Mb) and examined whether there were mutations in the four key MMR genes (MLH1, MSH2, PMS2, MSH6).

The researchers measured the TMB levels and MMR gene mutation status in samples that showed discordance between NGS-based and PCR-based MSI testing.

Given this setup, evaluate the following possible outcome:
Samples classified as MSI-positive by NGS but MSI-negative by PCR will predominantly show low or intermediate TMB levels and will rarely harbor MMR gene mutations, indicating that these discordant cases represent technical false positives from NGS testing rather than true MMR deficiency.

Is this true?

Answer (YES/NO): NO